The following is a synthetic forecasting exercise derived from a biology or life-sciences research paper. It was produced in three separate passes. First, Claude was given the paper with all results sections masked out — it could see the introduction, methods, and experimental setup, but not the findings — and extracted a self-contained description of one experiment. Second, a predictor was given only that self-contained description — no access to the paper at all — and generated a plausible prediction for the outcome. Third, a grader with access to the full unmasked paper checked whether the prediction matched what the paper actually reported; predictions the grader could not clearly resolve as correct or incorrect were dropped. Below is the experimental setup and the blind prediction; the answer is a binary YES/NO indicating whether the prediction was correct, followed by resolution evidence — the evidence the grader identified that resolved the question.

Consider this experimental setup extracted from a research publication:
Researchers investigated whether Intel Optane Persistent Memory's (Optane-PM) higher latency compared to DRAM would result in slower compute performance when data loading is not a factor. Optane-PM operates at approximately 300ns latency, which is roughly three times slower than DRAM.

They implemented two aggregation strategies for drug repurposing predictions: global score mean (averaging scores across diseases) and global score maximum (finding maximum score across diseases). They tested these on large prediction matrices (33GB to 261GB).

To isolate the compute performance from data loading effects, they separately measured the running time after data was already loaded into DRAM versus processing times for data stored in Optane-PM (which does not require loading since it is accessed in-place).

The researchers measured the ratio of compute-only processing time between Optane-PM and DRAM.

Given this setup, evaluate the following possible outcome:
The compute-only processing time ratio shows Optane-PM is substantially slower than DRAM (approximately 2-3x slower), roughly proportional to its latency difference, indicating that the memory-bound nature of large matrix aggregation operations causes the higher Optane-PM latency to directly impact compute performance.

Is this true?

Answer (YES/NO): YES